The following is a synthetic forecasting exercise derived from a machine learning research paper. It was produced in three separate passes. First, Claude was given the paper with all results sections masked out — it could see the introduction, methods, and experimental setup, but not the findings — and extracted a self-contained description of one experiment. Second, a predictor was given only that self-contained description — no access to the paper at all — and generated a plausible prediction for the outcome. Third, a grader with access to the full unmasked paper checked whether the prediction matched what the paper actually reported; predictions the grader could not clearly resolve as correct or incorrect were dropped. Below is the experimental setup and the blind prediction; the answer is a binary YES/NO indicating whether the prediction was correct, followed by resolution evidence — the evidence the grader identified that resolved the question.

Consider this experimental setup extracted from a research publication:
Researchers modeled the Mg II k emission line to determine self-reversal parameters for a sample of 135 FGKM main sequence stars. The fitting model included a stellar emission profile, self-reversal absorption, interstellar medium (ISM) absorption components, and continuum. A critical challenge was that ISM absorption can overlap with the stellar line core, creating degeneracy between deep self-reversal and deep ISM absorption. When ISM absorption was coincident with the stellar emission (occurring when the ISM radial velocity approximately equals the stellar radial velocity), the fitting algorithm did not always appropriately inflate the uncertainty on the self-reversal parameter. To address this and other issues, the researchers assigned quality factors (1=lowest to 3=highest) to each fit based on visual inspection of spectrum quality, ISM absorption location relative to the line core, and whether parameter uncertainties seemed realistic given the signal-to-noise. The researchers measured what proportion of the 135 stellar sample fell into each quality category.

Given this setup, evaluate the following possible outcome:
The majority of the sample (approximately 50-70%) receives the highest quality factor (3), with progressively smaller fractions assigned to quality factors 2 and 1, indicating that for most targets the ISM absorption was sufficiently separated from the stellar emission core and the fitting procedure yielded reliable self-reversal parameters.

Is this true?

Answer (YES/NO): NO